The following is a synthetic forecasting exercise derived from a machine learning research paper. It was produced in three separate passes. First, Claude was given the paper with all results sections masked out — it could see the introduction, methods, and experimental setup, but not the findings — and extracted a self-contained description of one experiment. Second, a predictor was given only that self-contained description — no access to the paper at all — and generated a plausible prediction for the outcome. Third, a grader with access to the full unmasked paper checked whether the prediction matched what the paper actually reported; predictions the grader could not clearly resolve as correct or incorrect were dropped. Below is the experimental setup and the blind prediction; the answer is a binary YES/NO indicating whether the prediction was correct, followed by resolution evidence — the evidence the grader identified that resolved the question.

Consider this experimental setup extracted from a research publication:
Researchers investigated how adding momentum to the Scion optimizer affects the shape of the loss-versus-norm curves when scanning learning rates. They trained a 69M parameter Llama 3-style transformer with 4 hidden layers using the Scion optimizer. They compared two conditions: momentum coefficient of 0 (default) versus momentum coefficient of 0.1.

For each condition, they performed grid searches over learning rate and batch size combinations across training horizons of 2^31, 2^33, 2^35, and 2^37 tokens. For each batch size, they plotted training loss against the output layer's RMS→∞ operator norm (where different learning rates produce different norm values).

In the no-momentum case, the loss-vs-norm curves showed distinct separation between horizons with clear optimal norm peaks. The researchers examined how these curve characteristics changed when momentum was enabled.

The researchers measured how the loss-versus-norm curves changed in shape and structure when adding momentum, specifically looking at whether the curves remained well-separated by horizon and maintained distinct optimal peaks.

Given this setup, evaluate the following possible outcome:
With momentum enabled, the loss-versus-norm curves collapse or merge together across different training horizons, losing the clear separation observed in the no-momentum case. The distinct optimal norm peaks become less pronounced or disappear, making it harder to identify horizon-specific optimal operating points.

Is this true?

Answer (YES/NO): YES